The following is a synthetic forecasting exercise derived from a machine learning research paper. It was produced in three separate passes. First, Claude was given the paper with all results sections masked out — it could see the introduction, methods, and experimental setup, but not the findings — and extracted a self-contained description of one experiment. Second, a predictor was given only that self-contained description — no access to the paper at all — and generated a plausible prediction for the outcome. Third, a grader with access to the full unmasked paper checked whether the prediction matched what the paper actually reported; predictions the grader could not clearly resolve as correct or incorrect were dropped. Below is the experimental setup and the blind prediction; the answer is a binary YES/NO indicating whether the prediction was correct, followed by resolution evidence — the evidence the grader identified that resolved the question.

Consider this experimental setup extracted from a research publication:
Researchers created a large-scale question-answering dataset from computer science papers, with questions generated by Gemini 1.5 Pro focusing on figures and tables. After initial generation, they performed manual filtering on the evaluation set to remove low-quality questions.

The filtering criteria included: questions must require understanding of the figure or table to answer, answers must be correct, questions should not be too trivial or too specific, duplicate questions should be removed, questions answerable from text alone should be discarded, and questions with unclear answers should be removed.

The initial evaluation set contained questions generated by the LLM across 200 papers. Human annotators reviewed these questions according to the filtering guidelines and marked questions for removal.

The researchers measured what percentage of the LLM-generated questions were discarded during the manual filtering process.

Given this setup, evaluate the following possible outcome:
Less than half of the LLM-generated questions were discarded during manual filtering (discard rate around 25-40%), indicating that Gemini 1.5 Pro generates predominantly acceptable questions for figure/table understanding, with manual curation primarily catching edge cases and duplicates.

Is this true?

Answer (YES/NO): NO